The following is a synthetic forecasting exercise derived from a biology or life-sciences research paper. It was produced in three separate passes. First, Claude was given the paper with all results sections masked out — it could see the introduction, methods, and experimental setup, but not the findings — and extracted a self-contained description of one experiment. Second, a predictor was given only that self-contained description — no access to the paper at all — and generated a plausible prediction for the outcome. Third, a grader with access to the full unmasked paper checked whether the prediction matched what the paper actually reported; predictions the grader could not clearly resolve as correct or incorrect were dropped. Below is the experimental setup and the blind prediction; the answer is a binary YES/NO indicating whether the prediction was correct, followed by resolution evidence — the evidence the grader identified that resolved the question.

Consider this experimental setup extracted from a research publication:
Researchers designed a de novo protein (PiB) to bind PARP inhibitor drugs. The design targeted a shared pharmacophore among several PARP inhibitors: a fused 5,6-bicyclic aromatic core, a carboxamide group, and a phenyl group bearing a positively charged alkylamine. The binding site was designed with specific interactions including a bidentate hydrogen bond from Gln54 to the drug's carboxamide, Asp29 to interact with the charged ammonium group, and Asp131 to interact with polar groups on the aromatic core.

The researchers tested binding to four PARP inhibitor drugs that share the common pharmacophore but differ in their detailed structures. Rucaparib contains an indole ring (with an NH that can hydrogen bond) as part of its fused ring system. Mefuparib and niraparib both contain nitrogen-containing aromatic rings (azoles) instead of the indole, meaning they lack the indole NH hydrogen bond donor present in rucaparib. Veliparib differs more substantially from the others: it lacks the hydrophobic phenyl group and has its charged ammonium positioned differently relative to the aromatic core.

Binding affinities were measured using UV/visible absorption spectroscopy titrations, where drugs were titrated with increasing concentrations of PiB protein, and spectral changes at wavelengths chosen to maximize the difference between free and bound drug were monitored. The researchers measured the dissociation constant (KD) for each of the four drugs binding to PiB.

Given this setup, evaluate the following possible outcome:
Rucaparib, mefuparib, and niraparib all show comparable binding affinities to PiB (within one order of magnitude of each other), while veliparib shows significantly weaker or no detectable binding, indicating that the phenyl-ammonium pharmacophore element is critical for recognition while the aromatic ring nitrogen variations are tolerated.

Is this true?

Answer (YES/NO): NO